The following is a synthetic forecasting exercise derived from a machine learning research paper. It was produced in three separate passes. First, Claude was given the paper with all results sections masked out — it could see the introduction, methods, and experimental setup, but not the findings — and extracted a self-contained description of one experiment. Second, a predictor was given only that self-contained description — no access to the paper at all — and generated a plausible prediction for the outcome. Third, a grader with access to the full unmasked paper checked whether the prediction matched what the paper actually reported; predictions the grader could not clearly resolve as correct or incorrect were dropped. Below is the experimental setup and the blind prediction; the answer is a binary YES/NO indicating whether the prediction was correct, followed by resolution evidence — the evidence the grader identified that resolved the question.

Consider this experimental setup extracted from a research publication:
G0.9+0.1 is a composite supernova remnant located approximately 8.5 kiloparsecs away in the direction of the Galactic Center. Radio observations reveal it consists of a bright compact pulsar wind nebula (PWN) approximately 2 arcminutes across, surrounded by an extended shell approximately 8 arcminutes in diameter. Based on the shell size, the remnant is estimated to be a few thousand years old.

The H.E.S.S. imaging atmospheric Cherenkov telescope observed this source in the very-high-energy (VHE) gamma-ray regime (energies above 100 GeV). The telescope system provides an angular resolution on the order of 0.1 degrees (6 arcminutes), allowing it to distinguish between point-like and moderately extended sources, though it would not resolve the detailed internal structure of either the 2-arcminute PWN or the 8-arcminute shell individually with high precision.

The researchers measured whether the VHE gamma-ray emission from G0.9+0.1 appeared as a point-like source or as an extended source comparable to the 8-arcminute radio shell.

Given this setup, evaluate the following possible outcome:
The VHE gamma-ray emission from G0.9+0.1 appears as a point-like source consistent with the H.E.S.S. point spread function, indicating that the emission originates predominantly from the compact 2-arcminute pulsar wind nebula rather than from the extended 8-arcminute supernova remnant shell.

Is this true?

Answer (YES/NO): YES